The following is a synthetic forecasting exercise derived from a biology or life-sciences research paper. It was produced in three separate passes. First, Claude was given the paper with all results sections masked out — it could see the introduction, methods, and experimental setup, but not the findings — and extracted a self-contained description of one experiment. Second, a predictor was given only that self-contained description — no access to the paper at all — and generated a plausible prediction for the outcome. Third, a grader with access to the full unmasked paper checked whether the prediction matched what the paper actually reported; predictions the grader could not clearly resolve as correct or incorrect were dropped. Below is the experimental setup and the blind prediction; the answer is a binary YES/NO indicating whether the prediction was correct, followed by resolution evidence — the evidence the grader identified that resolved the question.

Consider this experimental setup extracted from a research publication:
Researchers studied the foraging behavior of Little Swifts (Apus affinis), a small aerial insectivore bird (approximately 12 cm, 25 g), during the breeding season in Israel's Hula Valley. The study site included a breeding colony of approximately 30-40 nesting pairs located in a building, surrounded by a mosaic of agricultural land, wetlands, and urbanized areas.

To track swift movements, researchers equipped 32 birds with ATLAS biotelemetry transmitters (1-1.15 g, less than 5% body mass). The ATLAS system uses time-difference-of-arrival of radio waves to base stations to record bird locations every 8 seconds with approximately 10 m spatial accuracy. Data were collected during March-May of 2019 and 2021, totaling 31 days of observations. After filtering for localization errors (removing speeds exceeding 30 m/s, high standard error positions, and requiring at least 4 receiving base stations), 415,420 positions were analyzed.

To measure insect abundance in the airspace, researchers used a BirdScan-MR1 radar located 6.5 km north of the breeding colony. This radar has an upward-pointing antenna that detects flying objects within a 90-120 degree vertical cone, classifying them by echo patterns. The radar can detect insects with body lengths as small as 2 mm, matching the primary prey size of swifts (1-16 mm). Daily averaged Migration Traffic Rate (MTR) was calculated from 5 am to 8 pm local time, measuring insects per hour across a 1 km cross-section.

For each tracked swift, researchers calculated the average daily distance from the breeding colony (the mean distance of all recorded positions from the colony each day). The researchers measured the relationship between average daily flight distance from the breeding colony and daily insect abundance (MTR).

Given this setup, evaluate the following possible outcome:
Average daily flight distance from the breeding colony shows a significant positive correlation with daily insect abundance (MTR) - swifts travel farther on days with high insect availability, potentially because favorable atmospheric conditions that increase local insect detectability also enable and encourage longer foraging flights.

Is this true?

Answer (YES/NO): NO